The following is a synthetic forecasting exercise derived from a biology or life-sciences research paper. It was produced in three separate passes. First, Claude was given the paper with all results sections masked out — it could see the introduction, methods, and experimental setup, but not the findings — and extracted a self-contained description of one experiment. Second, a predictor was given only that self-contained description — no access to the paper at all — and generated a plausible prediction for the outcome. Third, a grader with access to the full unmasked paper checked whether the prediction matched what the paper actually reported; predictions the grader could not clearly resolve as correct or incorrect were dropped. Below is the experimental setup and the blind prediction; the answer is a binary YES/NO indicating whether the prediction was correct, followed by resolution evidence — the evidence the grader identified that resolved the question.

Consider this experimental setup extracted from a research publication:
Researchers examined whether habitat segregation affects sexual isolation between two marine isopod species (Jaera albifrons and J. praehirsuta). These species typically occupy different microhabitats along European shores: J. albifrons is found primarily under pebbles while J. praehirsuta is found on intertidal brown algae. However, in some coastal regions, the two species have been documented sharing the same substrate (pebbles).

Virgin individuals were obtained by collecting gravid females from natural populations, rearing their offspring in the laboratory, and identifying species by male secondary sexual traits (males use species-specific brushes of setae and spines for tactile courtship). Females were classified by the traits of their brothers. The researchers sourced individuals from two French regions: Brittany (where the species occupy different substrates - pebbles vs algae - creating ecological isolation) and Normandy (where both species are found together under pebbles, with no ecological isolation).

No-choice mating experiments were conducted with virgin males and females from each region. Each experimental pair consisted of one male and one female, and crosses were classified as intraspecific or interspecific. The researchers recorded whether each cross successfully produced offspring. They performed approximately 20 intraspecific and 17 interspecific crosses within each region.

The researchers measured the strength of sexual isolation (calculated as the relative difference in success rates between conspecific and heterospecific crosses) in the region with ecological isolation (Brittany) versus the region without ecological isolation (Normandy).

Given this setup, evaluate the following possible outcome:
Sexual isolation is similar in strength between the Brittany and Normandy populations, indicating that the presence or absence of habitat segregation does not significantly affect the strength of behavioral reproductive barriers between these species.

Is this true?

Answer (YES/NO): NO